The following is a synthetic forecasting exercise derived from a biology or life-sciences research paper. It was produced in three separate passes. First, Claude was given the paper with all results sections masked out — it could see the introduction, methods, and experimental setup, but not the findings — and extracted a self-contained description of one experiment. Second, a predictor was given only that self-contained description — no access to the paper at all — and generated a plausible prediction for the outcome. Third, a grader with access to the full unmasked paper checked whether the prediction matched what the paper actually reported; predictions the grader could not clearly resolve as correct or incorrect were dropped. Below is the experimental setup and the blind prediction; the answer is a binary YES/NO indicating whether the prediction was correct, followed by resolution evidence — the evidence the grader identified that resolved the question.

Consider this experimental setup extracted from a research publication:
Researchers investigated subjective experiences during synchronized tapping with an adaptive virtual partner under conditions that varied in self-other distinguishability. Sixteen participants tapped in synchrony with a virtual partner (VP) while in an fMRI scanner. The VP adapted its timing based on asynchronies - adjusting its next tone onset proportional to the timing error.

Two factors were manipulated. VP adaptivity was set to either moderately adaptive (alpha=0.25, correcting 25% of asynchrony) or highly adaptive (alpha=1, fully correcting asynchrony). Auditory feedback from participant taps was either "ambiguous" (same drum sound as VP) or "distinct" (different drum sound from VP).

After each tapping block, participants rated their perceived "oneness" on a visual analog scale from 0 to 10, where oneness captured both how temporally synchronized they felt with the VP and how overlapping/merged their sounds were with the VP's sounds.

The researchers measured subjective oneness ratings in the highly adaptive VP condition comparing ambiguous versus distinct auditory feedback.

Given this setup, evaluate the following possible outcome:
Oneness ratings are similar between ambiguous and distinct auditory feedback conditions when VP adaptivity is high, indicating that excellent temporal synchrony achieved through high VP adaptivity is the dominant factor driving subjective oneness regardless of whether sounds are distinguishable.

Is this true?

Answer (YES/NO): NO